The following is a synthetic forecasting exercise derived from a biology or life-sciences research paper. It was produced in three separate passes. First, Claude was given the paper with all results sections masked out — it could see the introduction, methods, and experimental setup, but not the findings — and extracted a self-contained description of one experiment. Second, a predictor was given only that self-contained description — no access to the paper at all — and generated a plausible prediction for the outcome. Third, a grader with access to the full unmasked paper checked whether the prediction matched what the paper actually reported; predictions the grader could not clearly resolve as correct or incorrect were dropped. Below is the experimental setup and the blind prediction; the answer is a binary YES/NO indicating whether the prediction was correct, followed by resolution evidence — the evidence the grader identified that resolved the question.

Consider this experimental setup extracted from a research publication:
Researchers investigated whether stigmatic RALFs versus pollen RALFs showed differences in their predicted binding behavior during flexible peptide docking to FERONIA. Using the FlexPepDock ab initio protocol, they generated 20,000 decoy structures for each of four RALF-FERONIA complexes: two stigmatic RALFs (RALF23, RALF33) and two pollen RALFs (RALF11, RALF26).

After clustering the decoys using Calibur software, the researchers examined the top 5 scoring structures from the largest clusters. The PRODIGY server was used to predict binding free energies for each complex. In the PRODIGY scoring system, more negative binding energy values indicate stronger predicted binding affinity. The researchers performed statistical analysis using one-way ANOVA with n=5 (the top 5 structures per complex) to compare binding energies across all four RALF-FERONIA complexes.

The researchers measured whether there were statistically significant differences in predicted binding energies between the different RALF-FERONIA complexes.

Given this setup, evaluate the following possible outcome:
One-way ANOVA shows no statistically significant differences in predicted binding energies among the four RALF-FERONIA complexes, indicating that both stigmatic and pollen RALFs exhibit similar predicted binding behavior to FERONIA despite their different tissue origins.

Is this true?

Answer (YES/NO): NO